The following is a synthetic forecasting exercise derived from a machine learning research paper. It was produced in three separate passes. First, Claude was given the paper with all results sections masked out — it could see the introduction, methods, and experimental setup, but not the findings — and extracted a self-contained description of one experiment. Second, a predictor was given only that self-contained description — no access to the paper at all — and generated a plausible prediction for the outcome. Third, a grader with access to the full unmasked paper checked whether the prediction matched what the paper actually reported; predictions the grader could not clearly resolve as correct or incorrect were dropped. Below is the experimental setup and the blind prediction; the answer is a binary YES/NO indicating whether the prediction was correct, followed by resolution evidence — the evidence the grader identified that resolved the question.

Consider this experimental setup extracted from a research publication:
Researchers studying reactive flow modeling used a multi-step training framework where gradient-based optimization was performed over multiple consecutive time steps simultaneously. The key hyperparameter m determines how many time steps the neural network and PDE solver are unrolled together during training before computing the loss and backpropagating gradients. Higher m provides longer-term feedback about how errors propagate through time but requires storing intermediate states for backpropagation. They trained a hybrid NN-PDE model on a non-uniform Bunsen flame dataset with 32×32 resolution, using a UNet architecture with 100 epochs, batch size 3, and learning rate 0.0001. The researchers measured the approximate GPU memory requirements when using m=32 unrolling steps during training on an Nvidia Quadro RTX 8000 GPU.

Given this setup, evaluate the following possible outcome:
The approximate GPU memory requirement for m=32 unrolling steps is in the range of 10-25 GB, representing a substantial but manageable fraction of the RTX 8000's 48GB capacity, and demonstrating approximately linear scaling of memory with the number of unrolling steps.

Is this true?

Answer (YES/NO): NO